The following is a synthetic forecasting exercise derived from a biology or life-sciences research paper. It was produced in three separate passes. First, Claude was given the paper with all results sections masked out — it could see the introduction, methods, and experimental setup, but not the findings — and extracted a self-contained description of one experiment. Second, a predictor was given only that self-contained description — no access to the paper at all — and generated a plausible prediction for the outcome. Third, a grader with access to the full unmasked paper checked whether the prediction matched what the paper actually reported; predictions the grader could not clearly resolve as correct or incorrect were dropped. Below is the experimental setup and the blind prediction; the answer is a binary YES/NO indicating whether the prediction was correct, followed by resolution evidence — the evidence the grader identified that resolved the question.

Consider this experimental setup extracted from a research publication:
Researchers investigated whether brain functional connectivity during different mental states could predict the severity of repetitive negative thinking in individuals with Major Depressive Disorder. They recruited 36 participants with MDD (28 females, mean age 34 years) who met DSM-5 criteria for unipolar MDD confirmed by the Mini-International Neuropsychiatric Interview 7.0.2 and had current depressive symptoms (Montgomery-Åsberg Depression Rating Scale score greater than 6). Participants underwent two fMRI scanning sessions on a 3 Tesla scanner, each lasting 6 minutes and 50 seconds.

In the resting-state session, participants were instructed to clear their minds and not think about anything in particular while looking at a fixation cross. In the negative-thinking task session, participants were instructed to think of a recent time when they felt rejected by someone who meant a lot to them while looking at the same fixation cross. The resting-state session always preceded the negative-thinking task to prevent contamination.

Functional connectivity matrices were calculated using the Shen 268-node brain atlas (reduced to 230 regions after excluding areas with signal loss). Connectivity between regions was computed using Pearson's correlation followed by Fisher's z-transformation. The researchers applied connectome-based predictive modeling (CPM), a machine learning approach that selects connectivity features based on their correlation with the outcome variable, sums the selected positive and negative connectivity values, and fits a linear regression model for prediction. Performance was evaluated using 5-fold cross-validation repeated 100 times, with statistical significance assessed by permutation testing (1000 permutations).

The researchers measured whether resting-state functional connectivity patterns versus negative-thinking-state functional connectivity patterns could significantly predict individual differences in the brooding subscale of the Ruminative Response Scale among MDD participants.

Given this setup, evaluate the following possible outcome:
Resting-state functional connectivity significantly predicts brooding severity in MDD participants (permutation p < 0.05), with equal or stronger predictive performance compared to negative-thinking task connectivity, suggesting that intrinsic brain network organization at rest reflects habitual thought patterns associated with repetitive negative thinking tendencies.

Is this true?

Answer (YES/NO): NO